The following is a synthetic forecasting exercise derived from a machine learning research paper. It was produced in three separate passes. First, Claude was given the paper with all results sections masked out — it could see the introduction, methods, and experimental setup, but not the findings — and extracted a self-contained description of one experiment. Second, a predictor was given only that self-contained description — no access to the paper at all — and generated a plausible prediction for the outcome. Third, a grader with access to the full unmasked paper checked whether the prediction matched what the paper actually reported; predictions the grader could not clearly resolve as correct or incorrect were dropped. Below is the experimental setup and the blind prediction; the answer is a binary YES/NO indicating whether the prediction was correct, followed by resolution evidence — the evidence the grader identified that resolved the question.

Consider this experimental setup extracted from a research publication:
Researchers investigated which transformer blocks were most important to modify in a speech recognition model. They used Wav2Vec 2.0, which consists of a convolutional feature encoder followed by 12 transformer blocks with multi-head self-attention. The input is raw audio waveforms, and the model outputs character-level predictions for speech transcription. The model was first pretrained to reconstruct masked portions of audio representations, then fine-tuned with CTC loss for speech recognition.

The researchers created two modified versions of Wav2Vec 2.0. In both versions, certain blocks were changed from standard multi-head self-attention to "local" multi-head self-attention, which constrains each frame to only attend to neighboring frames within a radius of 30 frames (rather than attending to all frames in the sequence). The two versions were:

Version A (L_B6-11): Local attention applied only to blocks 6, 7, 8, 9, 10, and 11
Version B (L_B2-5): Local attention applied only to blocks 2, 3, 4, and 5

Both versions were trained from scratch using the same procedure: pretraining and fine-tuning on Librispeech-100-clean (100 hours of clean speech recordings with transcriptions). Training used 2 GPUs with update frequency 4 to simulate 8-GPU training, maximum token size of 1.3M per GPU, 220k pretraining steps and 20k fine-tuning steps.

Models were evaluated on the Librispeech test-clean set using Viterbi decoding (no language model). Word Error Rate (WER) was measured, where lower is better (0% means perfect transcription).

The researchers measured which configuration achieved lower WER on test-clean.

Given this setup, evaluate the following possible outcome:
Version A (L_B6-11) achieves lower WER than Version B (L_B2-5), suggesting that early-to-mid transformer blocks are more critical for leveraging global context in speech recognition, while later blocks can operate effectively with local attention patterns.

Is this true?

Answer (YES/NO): YES